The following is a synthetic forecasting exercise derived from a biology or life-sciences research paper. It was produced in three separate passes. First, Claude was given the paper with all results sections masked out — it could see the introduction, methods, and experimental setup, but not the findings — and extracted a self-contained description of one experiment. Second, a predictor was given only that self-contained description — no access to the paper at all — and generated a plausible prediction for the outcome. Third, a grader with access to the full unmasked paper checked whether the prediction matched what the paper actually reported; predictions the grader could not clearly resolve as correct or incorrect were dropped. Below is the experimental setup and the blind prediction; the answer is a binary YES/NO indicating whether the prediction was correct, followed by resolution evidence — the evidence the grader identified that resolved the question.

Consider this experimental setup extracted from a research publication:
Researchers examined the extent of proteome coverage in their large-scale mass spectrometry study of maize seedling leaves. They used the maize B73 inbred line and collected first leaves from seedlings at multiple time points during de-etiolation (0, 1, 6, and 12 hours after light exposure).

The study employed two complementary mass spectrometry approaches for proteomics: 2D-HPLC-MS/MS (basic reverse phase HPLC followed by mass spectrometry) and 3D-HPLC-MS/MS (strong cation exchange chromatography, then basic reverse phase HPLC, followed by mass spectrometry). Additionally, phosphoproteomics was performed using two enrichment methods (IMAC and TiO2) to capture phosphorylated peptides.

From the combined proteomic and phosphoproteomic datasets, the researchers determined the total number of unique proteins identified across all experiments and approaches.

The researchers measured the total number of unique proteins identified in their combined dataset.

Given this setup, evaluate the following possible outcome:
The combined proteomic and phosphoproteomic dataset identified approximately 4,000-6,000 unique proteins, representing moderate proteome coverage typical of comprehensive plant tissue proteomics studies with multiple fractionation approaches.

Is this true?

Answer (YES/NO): NO